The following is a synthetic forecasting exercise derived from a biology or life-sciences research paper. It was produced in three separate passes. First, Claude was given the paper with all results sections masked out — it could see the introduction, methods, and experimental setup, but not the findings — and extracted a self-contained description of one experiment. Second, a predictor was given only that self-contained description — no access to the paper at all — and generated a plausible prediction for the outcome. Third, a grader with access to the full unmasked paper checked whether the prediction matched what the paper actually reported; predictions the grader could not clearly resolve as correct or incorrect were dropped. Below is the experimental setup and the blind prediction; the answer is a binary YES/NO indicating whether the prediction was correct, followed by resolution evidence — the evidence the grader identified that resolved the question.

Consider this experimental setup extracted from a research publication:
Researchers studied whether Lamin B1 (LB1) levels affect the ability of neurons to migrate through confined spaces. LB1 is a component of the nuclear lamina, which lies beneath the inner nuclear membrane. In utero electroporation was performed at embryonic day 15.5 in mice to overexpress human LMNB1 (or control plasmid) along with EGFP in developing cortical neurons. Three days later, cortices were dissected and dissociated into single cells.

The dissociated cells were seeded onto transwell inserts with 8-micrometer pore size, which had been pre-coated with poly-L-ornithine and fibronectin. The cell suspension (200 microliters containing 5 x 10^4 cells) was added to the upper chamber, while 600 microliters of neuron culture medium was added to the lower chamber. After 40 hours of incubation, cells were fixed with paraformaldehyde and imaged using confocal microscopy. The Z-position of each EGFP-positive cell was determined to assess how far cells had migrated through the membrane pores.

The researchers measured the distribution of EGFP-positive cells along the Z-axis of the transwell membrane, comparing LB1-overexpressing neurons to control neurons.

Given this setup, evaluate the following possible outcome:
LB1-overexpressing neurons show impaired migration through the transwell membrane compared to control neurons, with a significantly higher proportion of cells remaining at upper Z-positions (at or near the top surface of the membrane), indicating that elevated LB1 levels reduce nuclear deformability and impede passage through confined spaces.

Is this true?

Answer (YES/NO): YES